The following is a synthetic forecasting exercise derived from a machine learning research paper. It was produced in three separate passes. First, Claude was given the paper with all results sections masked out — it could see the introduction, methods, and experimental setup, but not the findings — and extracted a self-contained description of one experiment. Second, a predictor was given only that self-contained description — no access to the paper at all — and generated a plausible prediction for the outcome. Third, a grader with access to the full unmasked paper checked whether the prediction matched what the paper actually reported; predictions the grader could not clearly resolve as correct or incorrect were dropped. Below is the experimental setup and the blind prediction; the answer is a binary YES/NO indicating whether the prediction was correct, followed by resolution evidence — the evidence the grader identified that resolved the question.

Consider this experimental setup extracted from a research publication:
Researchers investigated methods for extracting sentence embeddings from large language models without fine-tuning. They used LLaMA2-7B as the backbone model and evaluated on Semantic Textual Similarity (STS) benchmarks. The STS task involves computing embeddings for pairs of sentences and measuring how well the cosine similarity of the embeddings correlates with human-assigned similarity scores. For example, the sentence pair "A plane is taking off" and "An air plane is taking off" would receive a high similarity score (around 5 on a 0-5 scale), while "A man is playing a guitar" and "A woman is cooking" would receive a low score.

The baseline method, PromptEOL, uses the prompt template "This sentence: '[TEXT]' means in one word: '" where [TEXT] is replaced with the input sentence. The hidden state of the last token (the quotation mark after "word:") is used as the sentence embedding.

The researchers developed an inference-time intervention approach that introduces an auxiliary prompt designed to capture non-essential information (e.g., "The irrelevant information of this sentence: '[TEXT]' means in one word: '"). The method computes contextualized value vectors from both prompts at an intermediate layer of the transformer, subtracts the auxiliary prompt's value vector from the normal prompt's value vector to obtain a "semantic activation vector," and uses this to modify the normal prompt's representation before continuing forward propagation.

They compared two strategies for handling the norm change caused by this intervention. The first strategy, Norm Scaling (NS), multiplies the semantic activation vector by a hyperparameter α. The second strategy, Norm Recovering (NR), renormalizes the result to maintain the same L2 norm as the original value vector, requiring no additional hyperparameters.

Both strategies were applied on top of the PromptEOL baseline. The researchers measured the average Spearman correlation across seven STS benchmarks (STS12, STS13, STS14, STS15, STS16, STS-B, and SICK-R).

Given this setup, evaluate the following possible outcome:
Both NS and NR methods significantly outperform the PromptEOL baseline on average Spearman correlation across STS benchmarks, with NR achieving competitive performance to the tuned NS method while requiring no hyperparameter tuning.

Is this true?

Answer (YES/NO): YES